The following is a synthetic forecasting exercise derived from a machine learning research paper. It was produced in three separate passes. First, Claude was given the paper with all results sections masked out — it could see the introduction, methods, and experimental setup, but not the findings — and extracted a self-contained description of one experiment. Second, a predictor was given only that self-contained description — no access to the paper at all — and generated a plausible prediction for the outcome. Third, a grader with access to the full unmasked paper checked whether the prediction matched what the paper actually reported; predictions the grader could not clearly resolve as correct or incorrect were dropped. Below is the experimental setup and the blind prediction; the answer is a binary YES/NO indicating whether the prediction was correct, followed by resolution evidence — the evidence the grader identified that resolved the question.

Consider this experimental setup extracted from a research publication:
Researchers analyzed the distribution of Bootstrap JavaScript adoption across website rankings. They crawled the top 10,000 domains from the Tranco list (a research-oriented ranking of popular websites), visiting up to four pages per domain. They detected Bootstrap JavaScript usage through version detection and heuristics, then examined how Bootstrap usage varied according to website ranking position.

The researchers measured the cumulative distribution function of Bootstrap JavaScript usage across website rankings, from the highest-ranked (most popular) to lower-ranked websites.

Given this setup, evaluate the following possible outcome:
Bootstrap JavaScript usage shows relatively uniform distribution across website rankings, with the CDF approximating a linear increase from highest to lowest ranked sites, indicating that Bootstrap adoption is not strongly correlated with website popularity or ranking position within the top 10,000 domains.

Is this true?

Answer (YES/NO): NO